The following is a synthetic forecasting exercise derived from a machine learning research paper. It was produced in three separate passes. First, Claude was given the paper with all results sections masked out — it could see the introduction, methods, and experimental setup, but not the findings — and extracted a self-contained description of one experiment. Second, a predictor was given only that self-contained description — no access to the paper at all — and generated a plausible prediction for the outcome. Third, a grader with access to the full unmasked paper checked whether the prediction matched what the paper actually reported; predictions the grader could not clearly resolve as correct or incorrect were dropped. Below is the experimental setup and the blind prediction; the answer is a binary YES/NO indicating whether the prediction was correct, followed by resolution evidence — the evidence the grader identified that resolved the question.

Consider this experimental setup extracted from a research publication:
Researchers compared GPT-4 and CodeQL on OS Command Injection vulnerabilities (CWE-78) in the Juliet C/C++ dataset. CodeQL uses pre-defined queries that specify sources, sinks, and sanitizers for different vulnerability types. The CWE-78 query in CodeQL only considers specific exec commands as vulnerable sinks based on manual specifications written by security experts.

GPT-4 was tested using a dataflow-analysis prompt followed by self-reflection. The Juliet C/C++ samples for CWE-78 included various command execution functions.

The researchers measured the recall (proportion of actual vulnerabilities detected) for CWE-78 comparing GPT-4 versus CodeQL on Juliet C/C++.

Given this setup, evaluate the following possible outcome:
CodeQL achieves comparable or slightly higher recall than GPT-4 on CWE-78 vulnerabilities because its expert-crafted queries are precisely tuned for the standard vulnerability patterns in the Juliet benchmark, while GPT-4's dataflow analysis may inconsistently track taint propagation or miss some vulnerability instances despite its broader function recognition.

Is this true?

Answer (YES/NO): NO